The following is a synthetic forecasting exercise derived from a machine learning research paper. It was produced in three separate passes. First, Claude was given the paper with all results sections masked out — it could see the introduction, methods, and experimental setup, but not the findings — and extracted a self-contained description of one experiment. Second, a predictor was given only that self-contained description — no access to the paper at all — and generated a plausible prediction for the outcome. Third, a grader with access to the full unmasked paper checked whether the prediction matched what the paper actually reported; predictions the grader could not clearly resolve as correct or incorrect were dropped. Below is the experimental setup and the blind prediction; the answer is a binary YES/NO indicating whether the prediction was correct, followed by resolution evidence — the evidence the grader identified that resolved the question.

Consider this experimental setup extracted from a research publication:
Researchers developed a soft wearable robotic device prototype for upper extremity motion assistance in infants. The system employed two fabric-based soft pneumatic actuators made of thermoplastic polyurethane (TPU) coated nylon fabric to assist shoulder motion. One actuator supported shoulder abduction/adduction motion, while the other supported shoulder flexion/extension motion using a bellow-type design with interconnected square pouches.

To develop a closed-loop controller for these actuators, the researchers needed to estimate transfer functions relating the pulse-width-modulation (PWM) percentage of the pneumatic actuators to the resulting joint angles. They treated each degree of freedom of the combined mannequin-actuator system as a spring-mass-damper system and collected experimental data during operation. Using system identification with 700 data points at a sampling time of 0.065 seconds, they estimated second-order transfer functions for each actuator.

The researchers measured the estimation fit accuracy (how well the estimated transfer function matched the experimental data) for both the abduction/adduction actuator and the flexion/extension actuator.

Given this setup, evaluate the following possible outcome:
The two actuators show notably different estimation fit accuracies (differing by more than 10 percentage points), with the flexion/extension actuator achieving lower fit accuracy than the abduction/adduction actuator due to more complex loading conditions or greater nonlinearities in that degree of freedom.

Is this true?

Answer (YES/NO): NO